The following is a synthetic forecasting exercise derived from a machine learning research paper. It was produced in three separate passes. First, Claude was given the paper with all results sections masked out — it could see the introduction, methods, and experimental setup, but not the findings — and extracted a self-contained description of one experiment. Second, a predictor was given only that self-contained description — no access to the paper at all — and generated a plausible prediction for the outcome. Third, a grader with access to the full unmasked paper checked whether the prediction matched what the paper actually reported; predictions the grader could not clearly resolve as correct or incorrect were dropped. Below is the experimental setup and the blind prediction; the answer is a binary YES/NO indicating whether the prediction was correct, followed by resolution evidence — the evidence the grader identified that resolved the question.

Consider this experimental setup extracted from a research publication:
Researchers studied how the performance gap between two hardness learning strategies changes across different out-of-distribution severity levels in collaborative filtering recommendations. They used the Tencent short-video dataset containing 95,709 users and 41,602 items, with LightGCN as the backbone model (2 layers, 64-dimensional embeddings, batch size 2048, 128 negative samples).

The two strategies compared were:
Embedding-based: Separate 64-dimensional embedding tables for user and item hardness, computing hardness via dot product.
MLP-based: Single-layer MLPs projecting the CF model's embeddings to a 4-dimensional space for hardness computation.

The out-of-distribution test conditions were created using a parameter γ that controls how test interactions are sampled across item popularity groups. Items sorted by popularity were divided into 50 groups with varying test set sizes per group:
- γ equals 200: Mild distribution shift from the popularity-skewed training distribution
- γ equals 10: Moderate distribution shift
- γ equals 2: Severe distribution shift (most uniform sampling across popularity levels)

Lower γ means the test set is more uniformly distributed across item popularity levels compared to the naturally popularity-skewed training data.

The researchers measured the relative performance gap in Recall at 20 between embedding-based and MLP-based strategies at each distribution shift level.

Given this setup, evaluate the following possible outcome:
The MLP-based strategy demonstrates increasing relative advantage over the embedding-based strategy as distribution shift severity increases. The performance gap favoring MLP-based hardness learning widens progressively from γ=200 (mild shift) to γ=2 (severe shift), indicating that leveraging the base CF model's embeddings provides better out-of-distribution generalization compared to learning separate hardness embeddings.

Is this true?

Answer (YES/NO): NO